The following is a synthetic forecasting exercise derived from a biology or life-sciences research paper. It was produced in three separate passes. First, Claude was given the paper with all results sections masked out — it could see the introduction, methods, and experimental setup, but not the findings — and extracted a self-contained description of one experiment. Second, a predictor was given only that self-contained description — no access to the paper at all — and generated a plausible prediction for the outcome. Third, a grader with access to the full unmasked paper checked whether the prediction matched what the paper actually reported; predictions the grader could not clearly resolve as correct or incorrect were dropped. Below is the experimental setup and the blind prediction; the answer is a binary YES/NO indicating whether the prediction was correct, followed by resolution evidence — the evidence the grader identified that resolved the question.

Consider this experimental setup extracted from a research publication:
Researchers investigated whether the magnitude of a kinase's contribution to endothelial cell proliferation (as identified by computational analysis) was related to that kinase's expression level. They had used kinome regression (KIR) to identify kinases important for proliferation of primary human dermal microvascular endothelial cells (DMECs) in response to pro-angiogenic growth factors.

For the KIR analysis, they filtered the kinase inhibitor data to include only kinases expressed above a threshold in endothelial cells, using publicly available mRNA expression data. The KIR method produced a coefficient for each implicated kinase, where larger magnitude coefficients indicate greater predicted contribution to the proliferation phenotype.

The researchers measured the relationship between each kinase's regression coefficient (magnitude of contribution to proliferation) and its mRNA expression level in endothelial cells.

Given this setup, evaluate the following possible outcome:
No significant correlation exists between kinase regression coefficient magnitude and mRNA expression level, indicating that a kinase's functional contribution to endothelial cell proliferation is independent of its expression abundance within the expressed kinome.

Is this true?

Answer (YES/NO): YES